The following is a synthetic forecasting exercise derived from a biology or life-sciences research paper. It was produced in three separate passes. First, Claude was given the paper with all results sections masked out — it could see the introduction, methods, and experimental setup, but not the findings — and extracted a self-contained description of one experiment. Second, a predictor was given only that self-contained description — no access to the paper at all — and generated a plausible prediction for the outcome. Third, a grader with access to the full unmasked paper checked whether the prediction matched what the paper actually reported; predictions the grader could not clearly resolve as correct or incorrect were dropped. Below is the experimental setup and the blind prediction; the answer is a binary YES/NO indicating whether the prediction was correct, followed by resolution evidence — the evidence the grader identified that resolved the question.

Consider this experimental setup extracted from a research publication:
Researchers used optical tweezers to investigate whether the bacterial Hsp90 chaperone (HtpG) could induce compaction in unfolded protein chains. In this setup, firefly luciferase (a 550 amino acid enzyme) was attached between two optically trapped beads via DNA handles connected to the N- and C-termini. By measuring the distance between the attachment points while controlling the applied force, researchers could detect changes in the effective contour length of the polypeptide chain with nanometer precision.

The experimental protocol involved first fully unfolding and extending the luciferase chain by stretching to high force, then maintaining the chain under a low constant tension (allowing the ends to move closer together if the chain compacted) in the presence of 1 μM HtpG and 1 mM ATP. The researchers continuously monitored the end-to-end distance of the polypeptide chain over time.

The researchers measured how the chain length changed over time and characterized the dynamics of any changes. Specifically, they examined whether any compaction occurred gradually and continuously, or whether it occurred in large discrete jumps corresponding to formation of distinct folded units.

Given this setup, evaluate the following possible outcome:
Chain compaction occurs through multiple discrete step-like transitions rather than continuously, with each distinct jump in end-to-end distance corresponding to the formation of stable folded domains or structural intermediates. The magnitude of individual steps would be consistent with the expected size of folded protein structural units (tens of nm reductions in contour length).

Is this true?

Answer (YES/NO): NO